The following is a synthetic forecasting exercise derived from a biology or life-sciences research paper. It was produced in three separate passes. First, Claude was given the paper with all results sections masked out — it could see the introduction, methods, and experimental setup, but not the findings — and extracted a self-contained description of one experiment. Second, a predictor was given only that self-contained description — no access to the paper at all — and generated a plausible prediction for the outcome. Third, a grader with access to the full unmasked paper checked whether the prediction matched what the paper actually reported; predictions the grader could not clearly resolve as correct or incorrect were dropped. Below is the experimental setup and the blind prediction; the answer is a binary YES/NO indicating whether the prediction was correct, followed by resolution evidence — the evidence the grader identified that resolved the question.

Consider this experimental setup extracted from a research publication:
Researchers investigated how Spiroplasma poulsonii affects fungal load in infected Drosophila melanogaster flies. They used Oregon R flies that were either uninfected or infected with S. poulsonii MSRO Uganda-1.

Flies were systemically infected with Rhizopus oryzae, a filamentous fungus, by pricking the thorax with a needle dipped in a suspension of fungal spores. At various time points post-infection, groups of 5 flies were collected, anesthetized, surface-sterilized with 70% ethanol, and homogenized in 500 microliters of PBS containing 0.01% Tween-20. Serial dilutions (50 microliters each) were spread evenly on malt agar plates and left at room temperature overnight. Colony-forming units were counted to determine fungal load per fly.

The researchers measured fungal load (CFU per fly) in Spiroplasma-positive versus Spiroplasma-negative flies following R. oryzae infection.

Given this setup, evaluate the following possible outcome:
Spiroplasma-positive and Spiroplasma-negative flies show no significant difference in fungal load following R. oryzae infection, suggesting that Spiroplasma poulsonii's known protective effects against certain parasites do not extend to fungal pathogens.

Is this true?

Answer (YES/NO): NO